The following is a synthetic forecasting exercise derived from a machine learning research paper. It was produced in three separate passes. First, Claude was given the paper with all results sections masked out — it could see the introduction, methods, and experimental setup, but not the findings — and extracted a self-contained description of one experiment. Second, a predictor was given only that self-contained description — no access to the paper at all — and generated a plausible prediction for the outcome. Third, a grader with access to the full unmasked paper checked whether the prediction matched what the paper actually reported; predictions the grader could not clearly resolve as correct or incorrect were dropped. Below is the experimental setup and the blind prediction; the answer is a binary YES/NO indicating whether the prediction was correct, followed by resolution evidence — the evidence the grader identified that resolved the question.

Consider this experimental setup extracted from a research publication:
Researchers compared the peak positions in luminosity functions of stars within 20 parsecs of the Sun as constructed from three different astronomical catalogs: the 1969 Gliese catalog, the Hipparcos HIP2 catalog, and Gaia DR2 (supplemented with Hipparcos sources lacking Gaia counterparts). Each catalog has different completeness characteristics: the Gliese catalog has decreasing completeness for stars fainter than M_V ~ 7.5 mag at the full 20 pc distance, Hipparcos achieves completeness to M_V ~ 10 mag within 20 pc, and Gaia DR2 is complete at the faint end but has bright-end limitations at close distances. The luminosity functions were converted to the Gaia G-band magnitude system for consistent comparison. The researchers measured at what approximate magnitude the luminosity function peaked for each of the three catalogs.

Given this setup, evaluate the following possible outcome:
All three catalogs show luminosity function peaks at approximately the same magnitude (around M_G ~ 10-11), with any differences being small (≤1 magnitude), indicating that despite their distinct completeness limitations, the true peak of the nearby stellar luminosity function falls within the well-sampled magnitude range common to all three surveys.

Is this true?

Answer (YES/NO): NO